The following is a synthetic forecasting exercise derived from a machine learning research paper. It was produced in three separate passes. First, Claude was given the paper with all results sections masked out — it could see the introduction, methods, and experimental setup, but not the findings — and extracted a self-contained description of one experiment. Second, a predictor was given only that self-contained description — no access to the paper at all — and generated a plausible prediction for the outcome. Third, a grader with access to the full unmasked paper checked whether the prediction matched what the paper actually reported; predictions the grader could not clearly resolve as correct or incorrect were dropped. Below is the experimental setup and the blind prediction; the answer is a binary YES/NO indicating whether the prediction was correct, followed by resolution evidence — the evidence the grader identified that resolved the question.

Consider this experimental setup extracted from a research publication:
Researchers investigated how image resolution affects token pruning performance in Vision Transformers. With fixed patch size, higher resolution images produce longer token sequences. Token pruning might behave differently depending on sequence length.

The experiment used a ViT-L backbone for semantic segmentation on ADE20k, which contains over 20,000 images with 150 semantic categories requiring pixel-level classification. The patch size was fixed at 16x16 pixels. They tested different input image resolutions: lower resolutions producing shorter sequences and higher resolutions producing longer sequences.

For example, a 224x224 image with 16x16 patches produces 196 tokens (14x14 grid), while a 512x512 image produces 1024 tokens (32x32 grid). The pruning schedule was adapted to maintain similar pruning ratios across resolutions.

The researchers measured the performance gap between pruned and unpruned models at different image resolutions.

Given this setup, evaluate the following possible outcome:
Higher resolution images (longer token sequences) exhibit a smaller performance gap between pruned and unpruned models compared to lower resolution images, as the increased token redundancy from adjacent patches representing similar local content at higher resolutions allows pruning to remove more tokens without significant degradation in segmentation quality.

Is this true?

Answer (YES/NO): YES